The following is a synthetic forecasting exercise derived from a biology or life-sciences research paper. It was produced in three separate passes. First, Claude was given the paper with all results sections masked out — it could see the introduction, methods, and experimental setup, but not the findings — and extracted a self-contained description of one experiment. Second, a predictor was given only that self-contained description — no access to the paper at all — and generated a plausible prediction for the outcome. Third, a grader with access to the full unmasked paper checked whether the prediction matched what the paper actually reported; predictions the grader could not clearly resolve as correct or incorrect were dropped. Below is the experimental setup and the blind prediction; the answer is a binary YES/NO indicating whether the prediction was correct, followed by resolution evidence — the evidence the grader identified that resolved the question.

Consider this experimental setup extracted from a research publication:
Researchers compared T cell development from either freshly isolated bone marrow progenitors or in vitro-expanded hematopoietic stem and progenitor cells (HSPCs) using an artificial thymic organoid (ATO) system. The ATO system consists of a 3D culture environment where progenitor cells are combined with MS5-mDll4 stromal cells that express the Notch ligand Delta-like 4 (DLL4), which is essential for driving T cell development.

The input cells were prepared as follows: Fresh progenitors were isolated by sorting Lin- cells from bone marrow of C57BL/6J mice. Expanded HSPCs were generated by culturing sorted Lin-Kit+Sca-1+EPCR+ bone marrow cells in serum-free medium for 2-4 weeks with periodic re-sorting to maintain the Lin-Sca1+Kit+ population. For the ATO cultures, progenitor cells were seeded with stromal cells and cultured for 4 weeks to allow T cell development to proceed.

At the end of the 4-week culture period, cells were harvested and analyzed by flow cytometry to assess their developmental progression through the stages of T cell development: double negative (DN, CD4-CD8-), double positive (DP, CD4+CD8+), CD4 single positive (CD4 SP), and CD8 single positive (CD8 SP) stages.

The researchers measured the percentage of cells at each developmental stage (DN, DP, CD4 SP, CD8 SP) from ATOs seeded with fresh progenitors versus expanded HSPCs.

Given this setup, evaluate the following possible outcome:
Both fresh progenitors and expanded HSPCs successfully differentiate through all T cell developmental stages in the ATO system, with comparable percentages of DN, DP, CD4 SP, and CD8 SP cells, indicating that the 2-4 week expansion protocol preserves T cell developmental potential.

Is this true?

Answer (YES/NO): YES